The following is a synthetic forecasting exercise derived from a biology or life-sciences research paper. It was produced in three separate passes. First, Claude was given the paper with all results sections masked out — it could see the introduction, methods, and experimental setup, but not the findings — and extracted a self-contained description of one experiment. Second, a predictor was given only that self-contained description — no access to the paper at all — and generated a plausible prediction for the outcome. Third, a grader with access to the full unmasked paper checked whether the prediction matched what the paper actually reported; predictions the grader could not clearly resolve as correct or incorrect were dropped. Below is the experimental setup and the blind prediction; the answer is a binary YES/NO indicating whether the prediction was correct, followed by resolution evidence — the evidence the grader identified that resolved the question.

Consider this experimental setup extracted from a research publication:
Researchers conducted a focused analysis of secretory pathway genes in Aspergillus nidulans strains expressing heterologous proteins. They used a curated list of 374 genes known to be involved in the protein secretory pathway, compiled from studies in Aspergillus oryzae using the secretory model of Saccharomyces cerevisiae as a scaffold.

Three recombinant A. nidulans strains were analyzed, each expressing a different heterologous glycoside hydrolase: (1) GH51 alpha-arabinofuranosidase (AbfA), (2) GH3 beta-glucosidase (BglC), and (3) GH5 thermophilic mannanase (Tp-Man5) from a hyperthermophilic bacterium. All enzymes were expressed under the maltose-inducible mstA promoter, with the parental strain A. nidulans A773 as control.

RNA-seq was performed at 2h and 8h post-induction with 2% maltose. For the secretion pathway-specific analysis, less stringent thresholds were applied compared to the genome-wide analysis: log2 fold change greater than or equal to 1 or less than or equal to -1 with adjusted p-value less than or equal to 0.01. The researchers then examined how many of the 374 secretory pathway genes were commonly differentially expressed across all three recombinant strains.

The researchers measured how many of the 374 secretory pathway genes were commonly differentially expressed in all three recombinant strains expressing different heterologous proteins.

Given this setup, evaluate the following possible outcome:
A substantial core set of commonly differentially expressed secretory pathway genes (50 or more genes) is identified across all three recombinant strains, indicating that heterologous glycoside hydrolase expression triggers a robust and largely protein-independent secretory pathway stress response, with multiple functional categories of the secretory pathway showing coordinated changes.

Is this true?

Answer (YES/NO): NO